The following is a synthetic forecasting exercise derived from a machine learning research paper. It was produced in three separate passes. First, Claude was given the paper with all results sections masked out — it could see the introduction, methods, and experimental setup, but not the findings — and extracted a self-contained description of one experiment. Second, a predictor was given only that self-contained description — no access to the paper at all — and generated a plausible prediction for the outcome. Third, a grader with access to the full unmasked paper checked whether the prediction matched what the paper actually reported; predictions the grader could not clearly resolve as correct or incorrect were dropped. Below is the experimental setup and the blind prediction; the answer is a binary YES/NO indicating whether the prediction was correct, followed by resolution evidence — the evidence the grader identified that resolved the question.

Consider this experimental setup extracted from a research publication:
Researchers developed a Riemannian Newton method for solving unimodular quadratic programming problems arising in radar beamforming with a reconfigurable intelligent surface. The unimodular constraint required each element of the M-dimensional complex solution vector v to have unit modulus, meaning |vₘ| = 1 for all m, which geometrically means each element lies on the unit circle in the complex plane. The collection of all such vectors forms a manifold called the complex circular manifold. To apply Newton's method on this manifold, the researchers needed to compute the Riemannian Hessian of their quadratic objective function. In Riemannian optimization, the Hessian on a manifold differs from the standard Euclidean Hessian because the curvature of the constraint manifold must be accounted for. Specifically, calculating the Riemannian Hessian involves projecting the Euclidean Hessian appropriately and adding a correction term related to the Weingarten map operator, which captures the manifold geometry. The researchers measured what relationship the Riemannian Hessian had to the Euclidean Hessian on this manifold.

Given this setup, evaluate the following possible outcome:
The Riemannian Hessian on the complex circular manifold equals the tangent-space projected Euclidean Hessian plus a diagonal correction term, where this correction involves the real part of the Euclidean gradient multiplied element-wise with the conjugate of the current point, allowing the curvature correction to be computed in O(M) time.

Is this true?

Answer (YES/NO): NO